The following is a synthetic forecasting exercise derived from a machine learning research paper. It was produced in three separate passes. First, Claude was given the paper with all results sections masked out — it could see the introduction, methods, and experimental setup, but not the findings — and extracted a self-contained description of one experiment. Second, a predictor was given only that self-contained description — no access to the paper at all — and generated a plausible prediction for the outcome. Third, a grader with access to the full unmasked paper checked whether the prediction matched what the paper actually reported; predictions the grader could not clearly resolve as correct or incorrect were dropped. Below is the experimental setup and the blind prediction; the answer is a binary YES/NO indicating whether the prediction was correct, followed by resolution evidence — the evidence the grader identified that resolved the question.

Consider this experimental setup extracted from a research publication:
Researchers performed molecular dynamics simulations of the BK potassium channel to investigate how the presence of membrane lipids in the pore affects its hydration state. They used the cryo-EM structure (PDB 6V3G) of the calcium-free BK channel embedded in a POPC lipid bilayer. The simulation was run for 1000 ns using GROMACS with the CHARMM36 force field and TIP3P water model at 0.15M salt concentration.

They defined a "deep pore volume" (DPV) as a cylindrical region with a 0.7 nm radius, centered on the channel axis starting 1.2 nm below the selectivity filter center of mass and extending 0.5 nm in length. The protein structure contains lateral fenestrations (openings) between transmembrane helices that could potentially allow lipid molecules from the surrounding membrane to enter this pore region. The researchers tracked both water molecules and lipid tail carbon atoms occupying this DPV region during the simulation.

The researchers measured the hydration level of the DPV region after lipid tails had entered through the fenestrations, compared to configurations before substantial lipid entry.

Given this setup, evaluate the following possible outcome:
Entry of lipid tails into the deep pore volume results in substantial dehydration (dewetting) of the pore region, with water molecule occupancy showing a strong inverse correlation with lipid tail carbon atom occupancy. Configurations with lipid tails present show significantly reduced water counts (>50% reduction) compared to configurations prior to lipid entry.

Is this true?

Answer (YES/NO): YES